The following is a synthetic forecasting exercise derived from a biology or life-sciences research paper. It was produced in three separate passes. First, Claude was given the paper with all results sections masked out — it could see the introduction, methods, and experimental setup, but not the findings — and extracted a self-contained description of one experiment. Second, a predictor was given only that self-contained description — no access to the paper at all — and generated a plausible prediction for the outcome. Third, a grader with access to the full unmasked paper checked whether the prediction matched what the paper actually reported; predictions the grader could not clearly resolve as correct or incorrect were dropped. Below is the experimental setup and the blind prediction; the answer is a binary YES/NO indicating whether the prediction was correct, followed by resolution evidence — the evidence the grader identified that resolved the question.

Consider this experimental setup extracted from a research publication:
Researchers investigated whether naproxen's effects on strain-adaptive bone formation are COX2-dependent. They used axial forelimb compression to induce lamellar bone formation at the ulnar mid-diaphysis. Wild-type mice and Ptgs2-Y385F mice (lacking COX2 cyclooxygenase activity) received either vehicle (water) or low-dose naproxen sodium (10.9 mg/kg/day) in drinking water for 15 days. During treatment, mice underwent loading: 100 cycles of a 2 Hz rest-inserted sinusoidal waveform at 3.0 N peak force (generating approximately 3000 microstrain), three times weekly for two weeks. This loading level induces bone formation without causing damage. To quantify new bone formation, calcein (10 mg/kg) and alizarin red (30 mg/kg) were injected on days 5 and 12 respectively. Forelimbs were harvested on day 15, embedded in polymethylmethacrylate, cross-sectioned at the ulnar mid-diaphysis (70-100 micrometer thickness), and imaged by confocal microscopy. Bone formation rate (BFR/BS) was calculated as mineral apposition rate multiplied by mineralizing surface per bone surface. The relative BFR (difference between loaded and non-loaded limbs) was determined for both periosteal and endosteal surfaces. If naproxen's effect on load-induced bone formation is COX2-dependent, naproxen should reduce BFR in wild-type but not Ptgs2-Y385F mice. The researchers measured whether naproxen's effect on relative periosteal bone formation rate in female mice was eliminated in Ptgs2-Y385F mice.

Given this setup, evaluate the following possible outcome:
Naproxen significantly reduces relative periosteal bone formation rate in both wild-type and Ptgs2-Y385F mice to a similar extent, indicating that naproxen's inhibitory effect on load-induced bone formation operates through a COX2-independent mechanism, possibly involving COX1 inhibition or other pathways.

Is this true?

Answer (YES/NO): NO